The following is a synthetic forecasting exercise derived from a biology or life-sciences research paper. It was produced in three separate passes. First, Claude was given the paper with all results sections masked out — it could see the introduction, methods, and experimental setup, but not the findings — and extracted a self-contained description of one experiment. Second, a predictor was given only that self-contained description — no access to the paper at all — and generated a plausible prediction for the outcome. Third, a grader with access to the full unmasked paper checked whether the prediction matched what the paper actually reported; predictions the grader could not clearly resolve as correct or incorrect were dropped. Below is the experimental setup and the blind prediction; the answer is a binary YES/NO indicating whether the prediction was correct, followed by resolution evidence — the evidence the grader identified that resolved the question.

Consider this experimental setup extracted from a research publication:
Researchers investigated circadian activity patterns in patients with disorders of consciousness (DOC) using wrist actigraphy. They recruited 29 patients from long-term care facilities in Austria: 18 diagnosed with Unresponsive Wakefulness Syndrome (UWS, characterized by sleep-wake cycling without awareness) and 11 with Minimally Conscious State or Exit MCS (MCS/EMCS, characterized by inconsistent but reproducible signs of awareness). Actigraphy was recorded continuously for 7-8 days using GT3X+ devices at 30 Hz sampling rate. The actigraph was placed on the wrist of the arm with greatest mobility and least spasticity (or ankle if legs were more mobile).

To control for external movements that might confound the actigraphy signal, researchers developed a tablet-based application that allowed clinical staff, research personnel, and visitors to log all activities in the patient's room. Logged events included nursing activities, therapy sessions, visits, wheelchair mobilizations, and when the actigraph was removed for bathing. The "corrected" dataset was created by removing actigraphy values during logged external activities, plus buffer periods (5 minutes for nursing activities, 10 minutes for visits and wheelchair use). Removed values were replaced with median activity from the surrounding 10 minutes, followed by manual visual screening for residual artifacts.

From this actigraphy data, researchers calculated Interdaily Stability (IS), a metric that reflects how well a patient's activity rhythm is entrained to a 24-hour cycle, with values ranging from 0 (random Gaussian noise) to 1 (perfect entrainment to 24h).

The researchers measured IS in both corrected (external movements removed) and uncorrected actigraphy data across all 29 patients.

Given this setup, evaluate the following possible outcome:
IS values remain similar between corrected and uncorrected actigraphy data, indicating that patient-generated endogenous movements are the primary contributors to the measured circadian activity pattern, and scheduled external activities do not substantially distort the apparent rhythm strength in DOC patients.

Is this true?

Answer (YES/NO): NO